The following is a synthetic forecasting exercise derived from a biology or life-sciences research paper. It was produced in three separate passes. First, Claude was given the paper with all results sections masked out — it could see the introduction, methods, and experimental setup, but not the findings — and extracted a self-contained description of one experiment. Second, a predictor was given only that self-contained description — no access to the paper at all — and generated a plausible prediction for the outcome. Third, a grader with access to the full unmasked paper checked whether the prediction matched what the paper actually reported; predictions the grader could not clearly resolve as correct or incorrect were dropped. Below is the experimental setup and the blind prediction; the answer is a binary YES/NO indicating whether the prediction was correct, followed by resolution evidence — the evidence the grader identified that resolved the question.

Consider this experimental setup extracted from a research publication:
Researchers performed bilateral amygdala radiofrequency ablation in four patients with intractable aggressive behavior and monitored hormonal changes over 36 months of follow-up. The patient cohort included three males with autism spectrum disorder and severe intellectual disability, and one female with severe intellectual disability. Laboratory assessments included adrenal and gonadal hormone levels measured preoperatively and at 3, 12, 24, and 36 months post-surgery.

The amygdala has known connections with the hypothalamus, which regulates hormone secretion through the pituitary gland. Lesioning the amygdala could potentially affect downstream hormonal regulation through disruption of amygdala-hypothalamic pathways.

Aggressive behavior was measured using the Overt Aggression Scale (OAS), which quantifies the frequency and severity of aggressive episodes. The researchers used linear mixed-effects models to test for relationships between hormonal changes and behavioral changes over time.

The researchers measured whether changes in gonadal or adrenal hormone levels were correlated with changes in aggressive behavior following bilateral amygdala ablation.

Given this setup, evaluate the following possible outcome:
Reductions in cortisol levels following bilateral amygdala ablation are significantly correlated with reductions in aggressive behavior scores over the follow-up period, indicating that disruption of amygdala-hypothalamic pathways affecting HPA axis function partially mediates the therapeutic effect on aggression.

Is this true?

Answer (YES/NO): NO